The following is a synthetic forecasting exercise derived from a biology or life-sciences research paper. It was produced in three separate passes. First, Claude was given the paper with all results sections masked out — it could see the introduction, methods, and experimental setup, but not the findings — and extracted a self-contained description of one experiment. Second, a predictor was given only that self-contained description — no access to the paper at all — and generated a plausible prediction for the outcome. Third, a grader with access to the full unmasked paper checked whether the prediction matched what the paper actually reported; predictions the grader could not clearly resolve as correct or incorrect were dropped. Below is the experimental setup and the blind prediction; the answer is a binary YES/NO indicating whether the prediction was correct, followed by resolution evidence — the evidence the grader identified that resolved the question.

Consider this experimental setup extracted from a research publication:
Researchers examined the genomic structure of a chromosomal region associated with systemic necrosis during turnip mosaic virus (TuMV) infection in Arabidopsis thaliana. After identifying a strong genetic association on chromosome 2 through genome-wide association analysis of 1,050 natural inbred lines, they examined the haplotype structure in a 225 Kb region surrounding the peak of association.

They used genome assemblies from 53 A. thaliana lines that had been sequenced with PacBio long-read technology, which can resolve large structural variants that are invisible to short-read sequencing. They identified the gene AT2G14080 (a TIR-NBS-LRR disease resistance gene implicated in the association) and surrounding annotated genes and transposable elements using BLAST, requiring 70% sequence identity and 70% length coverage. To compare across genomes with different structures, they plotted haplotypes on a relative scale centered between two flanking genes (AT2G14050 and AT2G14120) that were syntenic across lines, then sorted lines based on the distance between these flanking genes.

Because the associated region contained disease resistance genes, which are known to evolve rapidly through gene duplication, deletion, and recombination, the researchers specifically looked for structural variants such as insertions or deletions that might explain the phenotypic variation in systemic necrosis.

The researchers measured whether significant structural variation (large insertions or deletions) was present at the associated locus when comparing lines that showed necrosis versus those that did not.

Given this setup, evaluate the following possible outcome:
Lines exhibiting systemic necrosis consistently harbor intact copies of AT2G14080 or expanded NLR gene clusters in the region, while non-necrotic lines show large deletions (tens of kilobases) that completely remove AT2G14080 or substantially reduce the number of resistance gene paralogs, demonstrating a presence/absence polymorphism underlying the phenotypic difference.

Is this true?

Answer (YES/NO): NO